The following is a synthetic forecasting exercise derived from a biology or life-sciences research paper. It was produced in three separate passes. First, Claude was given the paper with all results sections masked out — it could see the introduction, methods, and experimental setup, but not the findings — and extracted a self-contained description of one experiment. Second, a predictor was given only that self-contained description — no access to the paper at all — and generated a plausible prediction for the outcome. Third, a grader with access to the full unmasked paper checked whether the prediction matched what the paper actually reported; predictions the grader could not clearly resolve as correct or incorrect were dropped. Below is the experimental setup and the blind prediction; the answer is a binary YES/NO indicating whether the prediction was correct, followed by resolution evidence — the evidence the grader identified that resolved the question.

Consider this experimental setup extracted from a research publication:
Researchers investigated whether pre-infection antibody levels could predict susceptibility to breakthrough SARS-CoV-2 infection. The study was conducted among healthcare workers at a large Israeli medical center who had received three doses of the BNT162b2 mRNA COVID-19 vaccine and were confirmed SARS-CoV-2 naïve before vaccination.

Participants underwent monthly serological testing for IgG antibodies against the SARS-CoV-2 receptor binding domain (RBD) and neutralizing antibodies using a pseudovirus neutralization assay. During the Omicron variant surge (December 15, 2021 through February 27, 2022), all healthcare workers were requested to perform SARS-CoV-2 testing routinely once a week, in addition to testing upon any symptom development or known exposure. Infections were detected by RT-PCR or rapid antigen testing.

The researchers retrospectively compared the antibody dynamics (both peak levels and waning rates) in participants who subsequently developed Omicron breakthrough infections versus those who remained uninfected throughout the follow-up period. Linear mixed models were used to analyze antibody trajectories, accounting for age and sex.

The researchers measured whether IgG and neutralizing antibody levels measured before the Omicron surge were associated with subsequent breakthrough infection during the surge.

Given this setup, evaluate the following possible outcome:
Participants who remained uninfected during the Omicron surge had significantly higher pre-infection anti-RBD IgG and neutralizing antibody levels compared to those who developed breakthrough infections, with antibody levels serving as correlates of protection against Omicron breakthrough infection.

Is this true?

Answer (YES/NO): NO